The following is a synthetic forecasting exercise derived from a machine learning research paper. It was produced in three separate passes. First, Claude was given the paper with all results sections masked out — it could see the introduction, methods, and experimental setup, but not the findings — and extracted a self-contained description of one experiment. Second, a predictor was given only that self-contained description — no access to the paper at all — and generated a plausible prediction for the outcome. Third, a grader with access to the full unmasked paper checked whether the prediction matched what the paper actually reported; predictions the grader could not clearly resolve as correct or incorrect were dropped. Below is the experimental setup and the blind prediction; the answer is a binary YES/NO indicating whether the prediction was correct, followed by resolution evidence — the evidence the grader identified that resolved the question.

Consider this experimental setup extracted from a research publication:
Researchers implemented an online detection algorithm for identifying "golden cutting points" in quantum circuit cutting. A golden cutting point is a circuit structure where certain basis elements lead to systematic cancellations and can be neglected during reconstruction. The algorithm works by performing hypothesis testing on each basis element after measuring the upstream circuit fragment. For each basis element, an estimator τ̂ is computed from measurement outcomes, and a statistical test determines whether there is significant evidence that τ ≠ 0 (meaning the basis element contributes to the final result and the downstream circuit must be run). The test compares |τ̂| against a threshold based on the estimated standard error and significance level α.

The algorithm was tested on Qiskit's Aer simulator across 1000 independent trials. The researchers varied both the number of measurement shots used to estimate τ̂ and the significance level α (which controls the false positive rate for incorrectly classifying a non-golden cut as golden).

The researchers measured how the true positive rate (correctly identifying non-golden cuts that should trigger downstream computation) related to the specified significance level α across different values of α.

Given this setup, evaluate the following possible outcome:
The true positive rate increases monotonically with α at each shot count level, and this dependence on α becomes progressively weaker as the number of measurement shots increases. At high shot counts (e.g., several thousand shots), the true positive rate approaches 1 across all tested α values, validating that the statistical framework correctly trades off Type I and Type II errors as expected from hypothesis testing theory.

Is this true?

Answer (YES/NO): NO